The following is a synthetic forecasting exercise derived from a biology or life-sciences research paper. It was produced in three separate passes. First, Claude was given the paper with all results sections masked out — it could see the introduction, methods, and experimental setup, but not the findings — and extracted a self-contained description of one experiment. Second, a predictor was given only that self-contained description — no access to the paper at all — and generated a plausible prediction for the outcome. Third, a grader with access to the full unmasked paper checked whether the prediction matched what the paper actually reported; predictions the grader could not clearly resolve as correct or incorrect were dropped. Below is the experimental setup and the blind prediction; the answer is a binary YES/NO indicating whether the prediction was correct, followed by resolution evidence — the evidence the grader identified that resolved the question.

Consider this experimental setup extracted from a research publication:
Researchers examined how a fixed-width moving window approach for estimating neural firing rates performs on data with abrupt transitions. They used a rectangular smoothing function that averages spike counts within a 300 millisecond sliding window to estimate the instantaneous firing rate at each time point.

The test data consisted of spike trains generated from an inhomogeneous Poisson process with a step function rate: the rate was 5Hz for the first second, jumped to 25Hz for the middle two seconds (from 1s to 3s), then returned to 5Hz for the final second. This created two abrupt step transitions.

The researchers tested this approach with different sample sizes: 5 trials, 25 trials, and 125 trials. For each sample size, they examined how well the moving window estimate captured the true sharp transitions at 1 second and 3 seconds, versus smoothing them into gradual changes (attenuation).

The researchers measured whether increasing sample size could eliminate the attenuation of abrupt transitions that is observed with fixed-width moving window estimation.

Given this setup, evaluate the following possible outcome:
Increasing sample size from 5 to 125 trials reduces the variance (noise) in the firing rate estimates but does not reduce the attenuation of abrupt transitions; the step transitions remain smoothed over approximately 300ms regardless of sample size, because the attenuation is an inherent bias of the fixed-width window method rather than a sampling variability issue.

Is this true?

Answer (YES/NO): YES